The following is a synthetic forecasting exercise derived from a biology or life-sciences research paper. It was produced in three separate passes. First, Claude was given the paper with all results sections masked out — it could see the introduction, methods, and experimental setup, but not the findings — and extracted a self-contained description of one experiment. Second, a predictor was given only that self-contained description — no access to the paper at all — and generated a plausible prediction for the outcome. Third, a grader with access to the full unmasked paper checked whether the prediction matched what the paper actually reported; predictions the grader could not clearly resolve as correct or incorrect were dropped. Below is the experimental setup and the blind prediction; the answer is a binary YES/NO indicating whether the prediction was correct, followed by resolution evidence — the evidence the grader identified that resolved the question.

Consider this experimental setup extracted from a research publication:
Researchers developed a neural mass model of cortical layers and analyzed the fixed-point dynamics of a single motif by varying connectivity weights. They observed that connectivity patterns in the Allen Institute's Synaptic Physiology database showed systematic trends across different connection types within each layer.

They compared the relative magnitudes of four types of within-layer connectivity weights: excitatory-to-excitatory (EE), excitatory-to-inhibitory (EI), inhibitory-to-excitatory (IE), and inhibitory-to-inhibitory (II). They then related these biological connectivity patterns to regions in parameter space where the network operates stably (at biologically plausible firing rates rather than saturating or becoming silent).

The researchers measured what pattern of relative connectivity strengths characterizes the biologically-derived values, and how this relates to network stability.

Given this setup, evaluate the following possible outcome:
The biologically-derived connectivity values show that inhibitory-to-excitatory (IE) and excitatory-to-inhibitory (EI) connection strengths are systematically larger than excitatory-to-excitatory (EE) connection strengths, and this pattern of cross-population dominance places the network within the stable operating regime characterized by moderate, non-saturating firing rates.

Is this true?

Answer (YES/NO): YES